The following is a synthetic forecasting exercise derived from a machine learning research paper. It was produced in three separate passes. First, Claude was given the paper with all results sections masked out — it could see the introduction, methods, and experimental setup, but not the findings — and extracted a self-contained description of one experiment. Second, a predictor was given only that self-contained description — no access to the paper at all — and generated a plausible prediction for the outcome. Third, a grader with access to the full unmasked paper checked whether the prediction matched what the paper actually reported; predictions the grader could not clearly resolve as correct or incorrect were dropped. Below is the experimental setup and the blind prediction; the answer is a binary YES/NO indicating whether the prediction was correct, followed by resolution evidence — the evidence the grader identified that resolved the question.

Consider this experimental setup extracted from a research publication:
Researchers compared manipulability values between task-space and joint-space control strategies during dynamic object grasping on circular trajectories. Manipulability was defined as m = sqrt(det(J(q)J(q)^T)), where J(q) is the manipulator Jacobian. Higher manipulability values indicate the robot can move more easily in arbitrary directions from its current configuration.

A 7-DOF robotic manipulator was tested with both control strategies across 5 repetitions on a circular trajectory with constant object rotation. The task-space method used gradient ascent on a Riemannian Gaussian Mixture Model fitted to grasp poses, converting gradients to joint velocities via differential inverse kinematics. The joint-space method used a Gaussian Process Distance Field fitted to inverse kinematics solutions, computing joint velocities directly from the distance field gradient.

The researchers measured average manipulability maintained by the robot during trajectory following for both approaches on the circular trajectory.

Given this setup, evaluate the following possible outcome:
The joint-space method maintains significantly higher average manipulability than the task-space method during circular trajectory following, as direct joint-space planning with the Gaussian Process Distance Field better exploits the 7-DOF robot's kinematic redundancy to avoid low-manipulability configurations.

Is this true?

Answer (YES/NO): YES